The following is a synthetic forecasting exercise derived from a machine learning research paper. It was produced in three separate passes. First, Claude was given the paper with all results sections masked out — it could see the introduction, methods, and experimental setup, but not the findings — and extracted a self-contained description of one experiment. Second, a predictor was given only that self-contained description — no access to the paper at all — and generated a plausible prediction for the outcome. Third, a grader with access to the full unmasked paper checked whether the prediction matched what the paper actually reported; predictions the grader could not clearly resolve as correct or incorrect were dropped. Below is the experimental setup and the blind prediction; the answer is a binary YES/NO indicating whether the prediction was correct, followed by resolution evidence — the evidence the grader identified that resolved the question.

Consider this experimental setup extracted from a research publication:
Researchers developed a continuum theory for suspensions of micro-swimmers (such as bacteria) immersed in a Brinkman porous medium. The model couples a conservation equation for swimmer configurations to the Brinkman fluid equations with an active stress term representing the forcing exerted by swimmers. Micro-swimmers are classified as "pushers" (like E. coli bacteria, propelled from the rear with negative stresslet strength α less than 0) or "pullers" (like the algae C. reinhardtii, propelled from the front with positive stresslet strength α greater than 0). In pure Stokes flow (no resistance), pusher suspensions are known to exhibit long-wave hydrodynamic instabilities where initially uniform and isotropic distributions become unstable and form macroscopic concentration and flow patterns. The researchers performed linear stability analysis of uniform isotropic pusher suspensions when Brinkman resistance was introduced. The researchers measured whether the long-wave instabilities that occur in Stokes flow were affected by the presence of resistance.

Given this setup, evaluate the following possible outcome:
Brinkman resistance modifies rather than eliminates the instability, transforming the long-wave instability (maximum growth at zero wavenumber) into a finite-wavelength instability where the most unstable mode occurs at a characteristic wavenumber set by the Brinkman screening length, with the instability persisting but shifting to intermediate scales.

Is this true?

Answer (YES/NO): NO